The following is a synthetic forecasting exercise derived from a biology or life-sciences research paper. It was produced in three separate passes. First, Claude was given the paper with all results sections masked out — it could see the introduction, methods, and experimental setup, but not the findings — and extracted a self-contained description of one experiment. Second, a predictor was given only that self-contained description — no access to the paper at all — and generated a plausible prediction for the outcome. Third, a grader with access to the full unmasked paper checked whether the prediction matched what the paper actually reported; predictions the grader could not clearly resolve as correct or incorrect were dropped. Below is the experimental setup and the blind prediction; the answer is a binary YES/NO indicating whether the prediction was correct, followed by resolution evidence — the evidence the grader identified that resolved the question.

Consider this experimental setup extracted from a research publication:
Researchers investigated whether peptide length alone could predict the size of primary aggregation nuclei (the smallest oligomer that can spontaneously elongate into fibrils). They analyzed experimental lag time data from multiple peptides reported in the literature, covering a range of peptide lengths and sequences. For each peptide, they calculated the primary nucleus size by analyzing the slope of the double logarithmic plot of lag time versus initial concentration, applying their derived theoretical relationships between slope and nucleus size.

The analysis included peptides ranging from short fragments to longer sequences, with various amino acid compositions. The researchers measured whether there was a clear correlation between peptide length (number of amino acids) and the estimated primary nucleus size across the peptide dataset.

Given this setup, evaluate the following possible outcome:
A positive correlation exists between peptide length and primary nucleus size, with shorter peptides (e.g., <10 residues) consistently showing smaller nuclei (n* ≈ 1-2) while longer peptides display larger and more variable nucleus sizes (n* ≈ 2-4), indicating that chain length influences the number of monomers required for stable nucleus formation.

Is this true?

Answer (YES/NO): NO